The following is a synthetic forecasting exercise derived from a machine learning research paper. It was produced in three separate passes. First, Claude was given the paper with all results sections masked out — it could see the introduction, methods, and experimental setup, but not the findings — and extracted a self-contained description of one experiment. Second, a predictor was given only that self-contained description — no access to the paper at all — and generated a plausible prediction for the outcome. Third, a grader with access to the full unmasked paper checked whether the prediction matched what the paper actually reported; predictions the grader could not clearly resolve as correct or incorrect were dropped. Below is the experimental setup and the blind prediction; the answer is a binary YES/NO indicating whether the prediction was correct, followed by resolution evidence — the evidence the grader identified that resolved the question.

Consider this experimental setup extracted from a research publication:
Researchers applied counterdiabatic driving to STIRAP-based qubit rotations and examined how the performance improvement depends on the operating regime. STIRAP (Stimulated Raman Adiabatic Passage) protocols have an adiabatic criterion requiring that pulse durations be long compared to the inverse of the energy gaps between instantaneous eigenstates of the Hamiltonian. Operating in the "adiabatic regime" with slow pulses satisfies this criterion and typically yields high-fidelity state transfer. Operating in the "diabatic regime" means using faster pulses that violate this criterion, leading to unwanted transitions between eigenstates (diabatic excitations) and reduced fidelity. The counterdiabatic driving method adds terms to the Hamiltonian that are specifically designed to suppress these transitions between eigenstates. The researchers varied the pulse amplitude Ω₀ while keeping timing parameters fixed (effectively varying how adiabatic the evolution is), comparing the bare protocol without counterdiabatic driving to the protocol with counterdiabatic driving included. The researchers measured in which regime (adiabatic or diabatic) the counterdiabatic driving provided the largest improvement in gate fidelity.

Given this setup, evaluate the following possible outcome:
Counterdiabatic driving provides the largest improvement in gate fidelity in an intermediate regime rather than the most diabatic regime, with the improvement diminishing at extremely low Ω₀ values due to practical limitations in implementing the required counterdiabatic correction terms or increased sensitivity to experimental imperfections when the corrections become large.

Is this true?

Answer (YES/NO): YES